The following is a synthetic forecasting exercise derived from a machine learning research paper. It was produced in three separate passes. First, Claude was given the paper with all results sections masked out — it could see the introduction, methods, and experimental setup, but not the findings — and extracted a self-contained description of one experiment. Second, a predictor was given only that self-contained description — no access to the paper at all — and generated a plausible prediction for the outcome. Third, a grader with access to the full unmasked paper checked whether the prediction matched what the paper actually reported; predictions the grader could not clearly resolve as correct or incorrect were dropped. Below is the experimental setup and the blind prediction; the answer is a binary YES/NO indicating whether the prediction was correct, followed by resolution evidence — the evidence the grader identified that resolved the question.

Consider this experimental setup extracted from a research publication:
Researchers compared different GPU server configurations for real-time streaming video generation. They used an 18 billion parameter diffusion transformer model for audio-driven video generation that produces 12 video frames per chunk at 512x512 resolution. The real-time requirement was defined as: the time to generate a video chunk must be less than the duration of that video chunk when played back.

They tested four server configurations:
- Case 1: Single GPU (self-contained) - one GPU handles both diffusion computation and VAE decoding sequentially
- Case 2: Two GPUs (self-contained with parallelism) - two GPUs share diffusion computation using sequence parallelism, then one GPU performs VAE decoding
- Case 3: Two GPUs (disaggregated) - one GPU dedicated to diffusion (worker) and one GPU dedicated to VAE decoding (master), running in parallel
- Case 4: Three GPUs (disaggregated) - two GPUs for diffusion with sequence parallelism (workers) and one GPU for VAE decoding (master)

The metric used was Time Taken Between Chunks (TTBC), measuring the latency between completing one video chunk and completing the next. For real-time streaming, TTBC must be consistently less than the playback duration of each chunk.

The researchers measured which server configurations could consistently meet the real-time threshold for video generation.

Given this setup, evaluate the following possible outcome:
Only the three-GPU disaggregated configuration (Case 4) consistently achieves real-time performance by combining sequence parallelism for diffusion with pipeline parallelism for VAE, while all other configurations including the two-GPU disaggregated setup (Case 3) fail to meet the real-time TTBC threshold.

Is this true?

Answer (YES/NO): NO